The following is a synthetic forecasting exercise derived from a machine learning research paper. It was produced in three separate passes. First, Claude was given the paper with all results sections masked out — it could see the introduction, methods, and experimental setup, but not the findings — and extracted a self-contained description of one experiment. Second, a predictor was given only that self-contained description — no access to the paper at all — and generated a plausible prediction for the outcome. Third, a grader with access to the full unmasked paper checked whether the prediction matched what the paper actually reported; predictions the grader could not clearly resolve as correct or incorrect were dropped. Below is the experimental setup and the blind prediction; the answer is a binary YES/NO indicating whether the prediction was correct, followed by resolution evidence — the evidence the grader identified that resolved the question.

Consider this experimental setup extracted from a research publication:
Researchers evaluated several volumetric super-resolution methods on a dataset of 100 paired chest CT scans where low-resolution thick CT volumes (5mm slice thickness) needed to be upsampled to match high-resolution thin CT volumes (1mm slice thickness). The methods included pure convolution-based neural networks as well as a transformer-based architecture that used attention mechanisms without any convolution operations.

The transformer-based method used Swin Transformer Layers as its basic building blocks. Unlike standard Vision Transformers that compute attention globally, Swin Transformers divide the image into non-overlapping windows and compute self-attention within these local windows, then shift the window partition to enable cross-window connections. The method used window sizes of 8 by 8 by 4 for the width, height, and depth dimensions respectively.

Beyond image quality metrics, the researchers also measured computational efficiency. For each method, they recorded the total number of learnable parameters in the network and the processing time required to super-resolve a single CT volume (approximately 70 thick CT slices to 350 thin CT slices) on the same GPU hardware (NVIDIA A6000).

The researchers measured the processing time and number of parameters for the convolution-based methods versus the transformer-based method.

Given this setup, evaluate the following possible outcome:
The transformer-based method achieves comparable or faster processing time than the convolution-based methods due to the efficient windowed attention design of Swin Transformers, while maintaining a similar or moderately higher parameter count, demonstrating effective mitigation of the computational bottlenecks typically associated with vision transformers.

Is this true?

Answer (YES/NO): NO